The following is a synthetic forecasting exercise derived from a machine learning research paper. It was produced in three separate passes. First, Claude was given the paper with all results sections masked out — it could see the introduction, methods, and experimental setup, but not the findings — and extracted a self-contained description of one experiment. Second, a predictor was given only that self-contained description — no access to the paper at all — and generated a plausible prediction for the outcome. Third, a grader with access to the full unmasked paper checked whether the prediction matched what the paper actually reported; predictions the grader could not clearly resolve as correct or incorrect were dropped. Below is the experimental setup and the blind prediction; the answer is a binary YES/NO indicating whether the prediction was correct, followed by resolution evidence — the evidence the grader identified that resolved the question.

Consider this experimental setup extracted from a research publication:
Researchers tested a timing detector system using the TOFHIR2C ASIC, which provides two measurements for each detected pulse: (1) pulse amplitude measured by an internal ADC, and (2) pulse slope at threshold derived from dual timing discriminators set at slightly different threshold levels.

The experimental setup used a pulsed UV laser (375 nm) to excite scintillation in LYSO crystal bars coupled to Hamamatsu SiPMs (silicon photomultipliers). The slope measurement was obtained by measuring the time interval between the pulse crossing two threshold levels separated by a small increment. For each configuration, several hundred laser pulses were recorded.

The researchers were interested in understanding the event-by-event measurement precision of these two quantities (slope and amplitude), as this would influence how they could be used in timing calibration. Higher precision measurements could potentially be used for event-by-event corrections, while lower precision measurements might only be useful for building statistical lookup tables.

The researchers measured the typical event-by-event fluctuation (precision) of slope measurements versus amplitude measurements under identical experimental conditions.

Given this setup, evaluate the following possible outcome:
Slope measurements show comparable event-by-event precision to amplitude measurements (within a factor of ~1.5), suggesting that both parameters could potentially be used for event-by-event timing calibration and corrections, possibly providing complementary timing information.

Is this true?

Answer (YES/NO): NO